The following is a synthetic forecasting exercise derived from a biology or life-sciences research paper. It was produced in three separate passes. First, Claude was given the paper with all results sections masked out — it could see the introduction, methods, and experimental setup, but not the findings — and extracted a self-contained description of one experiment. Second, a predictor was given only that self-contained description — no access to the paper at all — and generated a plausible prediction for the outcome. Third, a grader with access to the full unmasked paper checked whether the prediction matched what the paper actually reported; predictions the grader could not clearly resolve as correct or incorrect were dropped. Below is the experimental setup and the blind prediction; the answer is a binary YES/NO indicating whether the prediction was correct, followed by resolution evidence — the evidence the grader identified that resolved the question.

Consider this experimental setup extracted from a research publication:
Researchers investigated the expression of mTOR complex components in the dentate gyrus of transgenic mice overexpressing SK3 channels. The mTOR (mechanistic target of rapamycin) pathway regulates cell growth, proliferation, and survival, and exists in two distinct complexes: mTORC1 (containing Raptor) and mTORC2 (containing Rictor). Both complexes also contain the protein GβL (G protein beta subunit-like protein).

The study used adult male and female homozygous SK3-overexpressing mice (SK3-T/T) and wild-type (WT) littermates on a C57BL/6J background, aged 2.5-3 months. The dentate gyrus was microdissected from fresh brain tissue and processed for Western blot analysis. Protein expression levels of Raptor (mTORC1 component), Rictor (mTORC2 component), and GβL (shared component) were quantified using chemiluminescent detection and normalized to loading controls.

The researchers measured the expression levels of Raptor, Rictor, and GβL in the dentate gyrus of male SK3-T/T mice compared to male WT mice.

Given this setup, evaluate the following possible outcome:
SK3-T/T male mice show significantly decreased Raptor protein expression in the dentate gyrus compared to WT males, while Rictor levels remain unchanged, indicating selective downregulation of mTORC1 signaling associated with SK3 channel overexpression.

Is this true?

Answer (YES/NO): NO